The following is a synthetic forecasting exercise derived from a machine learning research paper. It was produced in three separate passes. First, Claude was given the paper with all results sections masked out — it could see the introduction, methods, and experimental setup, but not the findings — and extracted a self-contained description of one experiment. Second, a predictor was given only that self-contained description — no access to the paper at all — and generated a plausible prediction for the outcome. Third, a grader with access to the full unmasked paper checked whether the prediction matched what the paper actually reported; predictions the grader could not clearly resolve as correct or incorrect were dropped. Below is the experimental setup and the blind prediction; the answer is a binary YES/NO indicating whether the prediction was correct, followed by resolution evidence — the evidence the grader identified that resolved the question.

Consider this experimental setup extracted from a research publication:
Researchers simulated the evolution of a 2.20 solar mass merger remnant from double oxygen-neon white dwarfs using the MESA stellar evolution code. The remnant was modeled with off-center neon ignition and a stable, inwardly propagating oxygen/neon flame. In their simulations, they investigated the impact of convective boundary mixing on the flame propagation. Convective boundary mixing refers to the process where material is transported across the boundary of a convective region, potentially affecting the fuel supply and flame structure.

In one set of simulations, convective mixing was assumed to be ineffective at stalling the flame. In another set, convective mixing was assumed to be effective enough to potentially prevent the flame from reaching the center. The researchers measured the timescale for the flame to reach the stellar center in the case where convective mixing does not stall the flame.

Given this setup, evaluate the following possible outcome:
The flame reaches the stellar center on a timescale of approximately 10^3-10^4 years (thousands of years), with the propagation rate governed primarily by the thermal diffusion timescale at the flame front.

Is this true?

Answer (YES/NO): NO